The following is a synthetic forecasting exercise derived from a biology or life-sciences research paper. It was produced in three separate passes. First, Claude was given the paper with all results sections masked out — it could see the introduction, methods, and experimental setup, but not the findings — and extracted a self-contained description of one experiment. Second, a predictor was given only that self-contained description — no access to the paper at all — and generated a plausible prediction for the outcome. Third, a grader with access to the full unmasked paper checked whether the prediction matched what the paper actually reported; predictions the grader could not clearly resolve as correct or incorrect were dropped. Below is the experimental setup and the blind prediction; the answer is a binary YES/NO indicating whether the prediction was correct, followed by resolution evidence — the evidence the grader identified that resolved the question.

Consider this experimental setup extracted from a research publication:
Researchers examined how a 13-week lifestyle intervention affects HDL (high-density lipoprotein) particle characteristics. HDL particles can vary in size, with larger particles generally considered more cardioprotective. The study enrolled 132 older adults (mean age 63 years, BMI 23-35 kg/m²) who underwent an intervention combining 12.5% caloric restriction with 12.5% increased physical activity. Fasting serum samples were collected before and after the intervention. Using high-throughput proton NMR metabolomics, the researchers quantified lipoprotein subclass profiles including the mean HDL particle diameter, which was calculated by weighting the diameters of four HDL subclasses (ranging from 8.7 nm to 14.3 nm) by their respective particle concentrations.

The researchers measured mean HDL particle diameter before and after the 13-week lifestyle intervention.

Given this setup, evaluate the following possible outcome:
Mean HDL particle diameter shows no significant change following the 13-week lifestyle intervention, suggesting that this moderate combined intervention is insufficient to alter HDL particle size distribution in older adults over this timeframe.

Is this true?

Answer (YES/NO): NO